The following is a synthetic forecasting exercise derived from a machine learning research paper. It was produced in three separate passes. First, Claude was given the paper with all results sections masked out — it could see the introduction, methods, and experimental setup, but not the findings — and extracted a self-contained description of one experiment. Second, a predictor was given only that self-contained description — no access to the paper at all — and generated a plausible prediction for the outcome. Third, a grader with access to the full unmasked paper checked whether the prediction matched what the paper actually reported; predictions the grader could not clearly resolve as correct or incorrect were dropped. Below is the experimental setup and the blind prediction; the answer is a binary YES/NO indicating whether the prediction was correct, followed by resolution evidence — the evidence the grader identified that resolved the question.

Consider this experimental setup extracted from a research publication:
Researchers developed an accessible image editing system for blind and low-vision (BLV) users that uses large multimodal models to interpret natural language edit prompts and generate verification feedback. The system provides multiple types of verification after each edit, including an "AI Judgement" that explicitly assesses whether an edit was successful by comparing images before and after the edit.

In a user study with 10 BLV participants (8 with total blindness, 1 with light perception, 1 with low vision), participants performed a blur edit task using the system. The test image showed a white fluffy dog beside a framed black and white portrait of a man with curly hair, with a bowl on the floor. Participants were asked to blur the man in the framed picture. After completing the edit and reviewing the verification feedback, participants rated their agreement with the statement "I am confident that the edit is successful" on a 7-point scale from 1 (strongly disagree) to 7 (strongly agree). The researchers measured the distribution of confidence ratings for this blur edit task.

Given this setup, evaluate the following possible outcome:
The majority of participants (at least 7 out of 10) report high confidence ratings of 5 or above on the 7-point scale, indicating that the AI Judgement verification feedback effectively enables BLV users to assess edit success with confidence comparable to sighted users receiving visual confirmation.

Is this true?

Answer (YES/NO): YES